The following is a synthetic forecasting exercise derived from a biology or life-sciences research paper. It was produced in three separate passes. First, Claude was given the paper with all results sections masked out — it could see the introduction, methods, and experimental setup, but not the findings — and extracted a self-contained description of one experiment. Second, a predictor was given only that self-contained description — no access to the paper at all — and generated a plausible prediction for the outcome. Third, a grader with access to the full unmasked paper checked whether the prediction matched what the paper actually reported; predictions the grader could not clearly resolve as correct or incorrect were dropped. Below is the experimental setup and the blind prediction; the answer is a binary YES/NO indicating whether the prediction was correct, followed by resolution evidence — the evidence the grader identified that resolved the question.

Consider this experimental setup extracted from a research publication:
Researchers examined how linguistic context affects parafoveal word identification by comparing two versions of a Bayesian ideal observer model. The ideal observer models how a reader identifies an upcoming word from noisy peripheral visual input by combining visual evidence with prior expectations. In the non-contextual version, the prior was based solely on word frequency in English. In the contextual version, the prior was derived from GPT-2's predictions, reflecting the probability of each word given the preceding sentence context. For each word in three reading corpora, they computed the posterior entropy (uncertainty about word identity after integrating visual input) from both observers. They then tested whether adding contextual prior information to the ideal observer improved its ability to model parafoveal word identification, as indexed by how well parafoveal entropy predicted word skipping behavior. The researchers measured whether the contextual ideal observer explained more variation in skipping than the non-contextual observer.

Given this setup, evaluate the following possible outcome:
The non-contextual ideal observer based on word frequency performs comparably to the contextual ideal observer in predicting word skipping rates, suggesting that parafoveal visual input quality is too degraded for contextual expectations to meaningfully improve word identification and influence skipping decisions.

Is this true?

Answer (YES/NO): NO